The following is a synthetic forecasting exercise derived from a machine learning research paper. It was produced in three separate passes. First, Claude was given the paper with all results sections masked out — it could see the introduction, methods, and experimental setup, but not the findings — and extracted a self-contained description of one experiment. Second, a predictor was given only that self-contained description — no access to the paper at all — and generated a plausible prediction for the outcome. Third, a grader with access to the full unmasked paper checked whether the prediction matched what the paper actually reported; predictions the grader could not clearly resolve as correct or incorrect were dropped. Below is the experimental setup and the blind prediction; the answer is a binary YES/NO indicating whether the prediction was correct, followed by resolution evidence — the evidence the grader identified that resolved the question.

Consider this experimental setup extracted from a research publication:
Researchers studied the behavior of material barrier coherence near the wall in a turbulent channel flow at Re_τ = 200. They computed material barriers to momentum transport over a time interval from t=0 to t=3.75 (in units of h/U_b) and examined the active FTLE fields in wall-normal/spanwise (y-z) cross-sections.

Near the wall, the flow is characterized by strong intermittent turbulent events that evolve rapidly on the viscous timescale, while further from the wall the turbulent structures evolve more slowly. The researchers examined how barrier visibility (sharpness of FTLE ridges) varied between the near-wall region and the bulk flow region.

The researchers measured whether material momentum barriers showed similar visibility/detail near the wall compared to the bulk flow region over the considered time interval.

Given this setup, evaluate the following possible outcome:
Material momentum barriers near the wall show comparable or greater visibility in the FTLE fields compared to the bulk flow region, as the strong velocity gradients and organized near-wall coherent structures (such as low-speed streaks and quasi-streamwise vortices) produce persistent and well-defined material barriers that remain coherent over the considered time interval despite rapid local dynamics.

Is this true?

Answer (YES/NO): NO